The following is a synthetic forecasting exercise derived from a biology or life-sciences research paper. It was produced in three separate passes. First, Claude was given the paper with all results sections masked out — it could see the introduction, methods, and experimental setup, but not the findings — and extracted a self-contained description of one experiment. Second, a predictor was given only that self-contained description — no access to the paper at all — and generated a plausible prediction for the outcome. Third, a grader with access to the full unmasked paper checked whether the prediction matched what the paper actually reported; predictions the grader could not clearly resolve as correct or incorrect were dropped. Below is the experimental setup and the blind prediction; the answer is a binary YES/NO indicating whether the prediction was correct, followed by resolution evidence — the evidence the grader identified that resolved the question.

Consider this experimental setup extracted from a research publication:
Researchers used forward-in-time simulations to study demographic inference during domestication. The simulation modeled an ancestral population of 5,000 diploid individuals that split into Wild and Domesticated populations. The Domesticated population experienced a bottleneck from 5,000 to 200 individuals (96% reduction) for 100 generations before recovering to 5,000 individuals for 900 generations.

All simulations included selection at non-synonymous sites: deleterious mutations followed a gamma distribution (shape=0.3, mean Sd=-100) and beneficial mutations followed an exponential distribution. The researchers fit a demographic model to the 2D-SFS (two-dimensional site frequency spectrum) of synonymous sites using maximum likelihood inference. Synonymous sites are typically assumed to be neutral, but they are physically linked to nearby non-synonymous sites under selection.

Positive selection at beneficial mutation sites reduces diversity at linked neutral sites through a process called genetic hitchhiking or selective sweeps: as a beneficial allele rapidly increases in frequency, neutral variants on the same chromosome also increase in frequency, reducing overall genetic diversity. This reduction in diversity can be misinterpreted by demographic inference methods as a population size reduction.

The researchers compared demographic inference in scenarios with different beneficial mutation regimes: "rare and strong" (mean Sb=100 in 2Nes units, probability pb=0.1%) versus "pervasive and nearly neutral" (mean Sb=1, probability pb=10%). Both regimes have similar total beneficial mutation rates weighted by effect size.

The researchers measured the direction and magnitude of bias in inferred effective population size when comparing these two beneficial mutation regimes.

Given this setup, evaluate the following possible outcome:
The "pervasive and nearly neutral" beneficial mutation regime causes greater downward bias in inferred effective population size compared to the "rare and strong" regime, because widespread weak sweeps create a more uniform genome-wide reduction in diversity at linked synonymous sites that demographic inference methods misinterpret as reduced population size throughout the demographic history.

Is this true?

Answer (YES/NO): NO